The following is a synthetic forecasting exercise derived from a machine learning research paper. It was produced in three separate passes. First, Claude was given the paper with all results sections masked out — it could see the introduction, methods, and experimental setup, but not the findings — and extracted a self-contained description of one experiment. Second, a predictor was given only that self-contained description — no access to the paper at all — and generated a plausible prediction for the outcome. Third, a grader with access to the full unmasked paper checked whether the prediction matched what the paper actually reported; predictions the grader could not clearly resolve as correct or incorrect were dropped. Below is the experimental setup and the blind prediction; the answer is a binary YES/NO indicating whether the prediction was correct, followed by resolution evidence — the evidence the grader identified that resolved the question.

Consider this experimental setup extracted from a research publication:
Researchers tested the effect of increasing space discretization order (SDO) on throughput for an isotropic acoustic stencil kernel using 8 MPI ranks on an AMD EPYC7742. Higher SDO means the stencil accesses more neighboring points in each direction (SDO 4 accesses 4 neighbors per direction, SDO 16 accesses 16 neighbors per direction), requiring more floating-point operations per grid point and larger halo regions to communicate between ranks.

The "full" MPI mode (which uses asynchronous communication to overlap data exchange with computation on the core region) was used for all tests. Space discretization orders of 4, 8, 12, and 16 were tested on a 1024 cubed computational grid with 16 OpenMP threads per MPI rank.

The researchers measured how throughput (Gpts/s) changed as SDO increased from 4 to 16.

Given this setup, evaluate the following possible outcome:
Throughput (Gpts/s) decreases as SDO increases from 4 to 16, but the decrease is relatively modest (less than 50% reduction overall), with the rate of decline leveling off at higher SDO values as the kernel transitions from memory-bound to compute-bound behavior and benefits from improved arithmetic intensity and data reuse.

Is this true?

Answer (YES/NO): YES